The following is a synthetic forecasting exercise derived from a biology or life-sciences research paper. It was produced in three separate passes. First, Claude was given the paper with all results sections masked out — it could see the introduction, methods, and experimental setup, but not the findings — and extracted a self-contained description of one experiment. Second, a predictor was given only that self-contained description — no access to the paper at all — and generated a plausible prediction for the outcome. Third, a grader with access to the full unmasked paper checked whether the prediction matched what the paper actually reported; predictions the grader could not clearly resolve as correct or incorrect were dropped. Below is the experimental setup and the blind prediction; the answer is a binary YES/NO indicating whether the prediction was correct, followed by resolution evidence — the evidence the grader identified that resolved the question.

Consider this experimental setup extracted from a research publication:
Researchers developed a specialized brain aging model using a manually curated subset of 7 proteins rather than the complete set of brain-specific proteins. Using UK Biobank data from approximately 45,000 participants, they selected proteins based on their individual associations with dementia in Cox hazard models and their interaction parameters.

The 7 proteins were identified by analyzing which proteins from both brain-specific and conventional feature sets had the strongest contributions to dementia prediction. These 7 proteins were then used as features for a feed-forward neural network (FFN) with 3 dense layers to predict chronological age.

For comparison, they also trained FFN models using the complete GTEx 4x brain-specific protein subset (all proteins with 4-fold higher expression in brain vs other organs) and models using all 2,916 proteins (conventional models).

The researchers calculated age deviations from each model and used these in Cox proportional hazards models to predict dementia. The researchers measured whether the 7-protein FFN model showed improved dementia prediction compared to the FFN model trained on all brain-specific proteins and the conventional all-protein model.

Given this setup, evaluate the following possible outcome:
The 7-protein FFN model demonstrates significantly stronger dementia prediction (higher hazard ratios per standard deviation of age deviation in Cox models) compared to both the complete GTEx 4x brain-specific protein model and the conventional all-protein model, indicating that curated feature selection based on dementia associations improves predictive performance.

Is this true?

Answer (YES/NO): NO